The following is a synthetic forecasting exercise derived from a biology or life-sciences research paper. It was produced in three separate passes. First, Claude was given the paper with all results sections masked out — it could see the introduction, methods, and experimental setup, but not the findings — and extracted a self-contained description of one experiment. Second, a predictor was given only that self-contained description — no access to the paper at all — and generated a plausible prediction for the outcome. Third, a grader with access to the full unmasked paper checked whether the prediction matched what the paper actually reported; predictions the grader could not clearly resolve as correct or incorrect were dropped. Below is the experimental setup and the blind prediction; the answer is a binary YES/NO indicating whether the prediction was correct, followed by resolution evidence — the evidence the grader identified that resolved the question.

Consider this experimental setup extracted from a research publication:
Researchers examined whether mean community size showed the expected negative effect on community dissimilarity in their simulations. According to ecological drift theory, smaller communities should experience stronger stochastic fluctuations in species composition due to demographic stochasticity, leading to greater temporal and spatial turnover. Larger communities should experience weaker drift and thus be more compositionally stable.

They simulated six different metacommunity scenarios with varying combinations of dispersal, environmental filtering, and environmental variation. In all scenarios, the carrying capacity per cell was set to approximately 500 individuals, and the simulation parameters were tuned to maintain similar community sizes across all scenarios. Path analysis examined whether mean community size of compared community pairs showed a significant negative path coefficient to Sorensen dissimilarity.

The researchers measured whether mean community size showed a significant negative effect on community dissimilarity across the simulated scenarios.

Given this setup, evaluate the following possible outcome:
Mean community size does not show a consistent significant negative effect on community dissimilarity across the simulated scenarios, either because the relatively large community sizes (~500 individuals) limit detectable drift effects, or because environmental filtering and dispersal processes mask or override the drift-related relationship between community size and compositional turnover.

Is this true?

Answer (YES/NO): NO